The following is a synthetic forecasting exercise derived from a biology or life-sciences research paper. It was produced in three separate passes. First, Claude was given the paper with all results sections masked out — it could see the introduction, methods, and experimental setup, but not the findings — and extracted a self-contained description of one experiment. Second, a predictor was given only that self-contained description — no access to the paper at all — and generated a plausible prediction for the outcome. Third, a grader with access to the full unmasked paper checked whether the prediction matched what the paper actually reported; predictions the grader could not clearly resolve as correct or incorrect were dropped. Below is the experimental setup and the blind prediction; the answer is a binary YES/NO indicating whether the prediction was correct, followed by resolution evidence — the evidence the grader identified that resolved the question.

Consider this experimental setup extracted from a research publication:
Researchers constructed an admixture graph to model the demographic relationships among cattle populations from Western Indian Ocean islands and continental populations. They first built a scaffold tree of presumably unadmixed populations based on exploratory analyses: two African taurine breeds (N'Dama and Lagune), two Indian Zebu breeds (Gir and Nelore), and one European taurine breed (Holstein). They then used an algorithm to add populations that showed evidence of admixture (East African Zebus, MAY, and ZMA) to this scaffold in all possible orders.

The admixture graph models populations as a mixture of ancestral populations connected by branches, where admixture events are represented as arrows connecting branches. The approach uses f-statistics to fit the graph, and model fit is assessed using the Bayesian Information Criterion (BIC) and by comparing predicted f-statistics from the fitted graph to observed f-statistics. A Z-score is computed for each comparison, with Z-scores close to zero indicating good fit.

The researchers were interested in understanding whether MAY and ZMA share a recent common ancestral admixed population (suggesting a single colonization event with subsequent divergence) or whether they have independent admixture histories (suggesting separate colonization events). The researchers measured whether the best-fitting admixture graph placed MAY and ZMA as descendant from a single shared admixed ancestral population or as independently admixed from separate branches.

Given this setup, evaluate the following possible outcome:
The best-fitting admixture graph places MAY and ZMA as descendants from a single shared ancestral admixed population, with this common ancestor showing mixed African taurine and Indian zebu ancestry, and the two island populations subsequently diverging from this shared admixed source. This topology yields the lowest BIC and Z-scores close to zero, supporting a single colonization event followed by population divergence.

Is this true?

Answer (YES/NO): YES